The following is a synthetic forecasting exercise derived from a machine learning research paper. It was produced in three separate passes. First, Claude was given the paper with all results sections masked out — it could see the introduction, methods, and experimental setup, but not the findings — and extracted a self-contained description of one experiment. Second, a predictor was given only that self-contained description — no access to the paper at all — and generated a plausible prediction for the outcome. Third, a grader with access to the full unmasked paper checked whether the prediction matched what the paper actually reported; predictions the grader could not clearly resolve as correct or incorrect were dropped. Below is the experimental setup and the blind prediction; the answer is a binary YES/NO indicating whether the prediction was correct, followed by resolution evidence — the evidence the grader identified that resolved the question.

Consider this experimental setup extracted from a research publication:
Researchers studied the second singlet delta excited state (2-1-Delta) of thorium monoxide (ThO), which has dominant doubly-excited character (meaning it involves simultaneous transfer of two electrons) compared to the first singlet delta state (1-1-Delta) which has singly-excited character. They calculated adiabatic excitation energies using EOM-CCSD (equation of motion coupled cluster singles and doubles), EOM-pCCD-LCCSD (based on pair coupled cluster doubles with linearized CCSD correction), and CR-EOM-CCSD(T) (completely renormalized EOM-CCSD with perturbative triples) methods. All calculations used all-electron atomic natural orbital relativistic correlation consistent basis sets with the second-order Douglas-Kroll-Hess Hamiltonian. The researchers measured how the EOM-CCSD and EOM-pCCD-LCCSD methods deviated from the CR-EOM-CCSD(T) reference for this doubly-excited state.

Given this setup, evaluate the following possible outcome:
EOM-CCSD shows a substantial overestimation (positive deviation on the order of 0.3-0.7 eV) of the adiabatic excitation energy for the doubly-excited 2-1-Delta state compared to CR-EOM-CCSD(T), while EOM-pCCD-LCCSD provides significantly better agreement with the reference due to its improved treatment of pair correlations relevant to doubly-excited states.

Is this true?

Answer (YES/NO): NO